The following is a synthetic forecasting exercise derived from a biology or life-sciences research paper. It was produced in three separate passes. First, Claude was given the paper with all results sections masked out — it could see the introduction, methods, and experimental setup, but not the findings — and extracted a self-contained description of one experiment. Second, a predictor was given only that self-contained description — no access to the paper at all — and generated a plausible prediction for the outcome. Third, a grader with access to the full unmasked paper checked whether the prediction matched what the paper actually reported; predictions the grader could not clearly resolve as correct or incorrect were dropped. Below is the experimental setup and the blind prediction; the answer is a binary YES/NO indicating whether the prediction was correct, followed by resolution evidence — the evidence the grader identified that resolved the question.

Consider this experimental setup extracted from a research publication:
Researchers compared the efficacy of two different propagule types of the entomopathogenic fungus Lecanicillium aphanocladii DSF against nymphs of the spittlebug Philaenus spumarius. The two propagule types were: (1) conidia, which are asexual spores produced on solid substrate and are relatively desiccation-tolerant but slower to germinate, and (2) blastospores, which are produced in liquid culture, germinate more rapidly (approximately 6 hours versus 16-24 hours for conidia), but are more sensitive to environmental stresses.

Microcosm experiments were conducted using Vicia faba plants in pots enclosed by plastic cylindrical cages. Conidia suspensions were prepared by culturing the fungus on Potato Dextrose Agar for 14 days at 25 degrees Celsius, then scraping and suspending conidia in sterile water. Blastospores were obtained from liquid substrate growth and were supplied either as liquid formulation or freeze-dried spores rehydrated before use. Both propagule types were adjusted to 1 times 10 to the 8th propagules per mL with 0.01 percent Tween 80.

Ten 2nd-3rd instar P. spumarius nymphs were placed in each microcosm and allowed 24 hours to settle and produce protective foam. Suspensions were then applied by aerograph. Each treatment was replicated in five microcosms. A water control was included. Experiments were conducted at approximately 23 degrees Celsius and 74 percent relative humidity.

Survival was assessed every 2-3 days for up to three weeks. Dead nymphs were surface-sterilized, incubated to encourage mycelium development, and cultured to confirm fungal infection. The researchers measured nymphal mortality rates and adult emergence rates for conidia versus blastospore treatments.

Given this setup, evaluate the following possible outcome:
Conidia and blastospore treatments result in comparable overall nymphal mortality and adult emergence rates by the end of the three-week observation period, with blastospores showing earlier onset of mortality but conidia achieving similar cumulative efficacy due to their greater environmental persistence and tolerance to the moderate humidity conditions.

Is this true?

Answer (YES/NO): NO